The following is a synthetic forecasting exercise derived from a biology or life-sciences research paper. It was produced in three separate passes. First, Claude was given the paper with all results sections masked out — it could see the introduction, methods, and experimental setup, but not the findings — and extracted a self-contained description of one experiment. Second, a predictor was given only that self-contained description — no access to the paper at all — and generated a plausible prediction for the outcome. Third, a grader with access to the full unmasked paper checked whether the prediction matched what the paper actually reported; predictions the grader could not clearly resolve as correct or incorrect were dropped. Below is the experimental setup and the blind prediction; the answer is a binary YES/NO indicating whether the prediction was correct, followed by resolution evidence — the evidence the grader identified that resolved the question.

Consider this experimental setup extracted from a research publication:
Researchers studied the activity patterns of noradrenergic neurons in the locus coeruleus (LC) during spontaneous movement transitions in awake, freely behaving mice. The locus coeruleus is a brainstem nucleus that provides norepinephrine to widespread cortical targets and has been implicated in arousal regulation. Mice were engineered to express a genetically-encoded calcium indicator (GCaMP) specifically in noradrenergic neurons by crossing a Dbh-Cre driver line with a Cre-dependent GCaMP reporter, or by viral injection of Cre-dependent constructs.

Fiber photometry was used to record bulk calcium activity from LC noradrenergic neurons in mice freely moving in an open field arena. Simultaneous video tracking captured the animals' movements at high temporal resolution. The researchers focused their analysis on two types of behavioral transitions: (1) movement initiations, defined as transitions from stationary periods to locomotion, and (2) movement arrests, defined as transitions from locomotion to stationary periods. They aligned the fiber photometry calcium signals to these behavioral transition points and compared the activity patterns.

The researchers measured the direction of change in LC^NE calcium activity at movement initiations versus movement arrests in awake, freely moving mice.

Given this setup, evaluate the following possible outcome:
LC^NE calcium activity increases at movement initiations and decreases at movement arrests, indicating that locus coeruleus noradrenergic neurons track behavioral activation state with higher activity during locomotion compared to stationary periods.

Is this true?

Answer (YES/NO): NO